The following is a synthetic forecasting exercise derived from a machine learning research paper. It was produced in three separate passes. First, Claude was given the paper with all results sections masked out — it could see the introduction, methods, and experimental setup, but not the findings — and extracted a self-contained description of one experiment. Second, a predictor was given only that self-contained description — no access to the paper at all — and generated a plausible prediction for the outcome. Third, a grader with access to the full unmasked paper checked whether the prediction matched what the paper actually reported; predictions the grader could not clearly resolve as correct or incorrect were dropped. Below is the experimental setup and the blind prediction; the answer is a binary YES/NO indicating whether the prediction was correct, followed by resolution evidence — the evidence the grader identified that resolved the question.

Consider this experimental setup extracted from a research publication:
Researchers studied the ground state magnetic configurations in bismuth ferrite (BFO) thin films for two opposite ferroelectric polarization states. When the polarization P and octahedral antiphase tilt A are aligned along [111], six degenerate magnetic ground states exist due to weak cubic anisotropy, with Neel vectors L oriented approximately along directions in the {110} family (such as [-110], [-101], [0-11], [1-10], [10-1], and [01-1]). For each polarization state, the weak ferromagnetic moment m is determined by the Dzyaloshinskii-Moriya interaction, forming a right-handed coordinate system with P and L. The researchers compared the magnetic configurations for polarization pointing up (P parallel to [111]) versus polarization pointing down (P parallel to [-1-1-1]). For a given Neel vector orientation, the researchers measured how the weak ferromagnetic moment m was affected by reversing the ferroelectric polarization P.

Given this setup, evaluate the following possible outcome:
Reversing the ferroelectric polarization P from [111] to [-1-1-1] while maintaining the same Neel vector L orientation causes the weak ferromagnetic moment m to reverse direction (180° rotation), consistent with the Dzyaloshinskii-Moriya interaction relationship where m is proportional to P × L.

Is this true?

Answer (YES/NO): YES